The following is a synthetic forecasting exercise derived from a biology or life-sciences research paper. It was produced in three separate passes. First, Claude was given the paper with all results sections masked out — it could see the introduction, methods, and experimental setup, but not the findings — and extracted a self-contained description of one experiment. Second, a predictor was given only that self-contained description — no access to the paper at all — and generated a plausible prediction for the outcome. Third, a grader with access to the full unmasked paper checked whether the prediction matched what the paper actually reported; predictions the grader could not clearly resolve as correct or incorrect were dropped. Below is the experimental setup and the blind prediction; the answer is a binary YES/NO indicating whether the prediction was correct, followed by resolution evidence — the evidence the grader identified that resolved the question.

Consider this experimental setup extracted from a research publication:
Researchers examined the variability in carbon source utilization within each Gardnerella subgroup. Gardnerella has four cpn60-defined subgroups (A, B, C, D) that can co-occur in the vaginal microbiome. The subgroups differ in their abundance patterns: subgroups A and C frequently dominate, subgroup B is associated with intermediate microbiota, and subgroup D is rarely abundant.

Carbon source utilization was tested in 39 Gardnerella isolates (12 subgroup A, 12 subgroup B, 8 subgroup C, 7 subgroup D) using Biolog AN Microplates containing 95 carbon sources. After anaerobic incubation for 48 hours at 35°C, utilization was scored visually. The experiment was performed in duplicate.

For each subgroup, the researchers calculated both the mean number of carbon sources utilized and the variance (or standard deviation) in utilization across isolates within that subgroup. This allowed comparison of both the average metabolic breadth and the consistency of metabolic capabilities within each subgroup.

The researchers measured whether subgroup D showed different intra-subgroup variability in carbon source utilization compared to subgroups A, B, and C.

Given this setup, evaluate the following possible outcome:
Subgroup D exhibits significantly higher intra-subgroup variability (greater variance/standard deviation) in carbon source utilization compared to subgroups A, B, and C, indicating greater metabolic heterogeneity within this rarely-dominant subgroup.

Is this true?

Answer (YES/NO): NO